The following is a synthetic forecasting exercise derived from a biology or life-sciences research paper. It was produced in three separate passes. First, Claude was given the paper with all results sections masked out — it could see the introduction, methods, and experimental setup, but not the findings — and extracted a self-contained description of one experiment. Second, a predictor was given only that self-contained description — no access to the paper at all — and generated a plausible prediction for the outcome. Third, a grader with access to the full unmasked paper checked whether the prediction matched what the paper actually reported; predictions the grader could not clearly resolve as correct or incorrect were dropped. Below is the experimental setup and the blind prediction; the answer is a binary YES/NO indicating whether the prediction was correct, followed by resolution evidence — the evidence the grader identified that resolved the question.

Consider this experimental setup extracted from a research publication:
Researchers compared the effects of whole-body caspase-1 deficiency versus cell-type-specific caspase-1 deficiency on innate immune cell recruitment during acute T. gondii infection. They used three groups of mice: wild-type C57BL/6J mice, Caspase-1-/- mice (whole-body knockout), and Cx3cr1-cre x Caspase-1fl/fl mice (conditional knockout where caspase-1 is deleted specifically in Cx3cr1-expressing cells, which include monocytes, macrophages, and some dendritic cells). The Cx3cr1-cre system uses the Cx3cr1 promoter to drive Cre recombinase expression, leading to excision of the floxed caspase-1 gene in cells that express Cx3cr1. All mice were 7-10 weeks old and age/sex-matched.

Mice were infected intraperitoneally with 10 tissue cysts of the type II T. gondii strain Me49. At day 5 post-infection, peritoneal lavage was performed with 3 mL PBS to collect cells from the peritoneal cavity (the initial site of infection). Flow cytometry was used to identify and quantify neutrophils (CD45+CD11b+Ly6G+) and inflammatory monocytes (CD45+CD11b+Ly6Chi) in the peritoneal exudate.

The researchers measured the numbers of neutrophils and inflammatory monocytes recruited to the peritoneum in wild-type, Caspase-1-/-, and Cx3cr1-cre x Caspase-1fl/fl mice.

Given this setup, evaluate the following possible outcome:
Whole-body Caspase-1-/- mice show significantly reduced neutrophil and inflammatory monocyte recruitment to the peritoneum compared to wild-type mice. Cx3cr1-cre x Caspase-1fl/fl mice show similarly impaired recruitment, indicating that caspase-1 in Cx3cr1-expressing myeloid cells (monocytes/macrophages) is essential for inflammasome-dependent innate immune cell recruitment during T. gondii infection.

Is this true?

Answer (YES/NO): NO